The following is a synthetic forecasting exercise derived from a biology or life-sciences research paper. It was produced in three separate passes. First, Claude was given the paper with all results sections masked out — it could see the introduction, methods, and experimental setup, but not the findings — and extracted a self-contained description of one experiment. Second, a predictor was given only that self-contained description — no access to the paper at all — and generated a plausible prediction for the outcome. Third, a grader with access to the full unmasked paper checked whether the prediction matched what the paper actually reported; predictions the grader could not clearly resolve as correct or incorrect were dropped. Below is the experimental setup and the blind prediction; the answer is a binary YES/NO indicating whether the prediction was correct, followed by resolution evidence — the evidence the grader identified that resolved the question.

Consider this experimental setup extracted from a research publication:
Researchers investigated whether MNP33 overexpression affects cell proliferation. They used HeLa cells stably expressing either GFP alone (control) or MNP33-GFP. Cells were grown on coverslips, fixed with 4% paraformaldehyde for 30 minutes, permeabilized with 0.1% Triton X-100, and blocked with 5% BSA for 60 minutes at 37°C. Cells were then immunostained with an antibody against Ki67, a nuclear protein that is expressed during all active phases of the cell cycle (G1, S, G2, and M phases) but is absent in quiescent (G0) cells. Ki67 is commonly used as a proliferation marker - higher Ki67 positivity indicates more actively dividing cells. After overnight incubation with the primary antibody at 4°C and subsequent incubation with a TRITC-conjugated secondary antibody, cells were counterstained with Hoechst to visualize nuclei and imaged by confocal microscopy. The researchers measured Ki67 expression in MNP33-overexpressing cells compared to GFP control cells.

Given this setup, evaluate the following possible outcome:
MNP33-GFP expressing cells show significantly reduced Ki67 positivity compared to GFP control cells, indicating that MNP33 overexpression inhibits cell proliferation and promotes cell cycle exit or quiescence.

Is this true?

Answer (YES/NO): YES